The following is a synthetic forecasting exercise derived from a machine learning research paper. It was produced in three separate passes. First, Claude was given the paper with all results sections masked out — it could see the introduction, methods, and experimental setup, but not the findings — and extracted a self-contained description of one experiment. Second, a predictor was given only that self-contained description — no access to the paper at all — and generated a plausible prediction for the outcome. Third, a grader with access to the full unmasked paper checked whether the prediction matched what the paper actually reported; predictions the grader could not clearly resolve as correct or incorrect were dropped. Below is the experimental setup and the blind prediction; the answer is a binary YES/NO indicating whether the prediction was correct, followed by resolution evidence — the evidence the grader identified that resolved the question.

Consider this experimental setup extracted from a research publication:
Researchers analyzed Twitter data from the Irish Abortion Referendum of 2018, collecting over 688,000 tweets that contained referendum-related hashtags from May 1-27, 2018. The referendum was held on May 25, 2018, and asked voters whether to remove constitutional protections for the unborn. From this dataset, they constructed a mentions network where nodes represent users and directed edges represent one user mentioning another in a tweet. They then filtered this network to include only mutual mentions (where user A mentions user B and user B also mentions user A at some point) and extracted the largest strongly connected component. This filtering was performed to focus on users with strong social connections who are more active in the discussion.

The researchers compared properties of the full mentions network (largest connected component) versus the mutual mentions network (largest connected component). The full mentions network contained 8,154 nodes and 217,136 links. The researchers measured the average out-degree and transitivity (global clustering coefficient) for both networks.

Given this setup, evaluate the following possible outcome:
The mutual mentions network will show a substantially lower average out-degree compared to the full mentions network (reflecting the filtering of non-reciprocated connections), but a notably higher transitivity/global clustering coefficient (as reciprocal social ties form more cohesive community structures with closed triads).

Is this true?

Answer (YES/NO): NO